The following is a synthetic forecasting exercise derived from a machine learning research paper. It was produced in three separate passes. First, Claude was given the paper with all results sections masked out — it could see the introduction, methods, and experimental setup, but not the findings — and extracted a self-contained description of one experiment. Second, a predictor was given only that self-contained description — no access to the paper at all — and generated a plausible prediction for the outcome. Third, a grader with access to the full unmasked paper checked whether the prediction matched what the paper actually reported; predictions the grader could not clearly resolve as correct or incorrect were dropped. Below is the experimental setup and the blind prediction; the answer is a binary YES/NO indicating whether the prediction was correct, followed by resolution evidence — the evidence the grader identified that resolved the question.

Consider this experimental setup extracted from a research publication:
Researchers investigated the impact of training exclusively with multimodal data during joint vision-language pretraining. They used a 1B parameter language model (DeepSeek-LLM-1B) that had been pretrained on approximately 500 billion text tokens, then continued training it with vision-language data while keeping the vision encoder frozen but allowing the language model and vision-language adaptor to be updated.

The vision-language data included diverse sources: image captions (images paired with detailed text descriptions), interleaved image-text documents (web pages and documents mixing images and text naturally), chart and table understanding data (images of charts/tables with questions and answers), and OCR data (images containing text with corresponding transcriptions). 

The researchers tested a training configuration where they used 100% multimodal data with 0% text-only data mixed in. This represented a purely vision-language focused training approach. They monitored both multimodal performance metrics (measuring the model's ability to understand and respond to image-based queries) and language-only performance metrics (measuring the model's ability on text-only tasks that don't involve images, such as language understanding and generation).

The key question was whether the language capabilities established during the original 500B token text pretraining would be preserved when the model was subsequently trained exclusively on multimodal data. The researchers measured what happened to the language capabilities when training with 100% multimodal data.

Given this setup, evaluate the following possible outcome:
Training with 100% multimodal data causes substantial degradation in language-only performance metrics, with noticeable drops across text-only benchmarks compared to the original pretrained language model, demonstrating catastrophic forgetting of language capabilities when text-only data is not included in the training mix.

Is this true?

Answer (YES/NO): YES